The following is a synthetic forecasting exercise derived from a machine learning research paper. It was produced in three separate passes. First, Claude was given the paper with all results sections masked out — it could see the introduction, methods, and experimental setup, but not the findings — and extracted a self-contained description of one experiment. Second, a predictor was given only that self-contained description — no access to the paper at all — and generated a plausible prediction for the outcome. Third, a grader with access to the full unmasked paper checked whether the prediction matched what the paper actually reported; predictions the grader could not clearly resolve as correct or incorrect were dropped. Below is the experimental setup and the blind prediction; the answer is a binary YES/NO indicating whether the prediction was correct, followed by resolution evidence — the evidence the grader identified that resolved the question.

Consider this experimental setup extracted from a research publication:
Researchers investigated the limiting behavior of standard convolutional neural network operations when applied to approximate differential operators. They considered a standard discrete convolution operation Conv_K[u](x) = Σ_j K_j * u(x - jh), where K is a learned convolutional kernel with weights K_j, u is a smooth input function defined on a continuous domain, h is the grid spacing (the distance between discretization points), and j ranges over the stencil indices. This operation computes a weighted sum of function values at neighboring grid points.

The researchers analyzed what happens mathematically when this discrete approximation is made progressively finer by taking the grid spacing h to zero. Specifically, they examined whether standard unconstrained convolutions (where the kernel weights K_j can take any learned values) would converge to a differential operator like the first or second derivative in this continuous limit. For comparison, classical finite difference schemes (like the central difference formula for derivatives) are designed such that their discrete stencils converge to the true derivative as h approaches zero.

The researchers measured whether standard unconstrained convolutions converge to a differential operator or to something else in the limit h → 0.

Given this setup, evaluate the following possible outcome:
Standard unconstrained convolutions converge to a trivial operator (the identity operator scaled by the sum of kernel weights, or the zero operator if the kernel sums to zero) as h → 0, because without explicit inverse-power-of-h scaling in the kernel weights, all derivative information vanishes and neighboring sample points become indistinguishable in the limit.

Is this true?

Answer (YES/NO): YES